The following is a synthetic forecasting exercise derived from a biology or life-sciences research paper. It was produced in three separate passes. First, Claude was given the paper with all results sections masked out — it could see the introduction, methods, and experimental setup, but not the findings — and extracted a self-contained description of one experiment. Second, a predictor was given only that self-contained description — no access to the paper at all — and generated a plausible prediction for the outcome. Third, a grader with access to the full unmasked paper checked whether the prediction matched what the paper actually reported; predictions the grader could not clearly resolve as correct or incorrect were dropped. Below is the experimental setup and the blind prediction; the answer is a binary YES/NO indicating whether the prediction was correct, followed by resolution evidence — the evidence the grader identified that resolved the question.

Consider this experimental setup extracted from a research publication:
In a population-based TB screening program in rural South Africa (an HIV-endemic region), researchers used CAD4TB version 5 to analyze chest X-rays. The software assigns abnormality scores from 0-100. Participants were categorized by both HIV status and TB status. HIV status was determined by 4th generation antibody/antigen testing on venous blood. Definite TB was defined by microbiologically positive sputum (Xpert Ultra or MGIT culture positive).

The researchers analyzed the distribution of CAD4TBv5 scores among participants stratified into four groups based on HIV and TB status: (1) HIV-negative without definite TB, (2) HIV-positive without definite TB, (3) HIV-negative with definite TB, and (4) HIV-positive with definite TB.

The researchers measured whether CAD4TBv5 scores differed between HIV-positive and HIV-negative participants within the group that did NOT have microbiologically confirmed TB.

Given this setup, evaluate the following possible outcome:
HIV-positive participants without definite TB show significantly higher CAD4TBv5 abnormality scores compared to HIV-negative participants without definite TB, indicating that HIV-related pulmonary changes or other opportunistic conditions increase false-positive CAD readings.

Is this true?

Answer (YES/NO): NO